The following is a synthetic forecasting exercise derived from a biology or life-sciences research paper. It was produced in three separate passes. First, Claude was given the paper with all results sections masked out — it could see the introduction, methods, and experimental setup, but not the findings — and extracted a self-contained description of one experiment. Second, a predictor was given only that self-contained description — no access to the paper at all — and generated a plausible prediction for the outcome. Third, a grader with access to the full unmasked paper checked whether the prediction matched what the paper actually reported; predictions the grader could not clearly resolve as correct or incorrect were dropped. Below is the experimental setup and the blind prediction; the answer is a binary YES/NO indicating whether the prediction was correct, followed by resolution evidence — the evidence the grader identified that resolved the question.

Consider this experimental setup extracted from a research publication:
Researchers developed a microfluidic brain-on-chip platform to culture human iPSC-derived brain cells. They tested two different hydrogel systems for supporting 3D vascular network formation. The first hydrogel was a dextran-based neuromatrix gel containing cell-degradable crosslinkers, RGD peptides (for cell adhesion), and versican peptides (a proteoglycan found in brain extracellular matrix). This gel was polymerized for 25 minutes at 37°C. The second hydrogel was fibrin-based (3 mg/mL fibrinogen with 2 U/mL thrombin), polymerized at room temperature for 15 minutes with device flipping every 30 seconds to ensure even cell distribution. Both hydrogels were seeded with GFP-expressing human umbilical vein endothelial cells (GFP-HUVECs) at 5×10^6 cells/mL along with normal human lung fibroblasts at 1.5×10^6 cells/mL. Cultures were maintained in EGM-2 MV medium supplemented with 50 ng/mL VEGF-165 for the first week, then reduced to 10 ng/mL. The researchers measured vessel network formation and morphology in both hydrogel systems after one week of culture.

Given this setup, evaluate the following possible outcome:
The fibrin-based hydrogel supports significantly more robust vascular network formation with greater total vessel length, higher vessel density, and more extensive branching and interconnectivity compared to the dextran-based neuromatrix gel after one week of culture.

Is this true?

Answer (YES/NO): YES